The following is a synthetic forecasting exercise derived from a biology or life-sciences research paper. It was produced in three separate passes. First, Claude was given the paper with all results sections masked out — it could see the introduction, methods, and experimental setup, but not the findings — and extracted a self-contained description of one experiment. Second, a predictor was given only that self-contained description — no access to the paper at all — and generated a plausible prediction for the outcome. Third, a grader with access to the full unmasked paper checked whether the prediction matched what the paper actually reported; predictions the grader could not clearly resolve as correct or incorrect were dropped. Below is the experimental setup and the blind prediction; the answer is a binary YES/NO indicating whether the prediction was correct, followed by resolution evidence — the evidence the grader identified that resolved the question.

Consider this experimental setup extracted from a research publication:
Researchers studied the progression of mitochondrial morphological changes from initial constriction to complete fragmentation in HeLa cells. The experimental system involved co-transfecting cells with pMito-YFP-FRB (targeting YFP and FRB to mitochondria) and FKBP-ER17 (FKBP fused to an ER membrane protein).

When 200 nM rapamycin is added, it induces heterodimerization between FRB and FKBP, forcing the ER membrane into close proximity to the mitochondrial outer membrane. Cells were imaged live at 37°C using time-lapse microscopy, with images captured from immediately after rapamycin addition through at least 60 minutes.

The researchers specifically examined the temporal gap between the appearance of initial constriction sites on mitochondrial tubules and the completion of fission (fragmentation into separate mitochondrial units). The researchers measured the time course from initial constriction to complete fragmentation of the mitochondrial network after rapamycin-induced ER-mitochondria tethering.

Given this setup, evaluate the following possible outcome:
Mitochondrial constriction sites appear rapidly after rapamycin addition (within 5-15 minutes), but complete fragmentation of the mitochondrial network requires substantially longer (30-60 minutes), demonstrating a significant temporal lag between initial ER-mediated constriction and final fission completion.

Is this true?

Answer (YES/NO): NO